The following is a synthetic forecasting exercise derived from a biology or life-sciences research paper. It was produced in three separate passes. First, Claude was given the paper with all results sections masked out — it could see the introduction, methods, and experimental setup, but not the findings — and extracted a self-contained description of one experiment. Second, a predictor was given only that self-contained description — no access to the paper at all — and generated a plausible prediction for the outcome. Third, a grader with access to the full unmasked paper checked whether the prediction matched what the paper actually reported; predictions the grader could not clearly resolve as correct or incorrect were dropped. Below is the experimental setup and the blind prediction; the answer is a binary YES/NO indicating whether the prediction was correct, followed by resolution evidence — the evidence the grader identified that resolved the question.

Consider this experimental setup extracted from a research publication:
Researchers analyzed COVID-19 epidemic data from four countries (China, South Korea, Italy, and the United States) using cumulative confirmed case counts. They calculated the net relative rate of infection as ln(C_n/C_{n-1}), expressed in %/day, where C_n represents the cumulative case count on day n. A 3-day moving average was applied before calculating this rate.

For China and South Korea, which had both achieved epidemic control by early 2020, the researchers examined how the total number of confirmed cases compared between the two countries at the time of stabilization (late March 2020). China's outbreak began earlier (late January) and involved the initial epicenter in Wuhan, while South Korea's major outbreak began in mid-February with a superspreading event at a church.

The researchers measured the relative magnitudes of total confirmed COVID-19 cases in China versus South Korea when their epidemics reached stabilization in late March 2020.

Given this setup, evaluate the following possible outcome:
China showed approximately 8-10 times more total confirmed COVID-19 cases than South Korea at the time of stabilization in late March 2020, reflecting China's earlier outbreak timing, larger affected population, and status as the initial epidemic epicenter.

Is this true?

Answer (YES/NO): YES